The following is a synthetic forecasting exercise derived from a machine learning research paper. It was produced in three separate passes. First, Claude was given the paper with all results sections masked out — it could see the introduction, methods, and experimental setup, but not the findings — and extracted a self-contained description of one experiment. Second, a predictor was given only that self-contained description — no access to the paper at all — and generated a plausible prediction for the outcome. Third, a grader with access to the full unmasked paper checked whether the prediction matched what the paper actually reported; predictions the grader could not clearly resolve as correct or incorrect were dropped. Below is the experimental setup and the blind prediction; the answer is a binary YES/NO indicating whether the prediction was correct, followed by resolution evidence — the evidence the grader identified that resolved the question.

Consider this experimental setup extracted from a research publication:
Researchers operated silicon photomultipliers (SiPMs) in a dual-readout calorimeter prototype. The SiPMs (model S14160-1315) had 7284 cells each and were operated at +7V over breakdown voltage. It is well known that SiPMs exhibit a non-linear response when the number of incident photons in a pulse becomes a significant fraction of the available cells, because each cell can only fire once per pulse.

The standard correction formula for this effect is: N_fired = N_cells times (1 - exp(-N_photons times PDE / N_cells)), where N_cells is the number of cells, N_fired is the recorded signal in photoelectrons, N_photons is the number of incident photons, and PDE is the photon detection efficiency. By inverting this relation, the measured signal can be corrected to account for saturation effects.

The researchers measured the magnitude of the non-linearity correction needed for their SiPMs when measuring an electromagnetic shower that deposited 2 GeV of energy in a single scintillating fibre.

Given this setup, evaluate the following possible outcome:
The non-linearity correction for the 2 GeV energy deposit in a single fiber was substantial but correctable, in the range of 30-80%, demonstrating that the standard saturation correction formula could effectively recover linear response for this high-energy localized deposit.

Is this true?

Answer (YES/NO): NO